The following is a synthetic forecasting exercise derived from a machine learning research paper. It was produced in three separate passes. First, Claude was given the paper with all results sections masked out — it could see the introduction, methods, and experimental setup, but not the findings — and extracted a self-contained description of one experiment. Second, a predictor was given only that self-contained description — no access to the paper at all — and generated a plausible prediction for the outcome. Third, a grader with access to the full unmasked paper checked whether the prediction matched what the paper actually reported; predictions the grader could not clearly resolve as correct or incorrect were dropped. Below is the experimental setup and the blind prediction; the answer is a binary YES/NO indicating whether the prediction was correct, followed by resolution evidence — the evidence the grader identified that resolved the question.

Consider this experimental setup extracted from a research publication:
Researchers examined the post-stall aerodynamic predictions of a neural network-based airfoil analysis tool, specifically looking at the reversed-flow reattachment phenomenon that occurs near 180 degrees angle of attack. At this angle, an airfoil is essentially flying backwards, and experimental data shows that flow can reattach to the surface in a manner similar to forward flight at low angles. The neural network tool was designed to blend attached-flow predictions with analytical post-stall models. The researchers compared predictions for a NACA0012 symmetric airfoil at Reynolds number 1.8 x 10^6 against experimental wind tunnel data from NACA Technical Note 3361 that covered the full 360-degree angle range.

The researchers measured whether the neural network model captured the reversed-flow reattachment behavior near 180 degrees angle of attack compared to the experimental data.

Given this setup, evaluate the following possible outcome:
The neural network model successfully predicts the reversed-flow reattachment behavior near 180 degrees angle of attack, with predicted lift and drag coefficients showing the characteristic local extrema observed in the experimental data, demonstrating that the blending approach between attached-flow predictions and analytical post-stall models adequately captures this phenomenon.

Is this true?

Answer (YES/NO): NO